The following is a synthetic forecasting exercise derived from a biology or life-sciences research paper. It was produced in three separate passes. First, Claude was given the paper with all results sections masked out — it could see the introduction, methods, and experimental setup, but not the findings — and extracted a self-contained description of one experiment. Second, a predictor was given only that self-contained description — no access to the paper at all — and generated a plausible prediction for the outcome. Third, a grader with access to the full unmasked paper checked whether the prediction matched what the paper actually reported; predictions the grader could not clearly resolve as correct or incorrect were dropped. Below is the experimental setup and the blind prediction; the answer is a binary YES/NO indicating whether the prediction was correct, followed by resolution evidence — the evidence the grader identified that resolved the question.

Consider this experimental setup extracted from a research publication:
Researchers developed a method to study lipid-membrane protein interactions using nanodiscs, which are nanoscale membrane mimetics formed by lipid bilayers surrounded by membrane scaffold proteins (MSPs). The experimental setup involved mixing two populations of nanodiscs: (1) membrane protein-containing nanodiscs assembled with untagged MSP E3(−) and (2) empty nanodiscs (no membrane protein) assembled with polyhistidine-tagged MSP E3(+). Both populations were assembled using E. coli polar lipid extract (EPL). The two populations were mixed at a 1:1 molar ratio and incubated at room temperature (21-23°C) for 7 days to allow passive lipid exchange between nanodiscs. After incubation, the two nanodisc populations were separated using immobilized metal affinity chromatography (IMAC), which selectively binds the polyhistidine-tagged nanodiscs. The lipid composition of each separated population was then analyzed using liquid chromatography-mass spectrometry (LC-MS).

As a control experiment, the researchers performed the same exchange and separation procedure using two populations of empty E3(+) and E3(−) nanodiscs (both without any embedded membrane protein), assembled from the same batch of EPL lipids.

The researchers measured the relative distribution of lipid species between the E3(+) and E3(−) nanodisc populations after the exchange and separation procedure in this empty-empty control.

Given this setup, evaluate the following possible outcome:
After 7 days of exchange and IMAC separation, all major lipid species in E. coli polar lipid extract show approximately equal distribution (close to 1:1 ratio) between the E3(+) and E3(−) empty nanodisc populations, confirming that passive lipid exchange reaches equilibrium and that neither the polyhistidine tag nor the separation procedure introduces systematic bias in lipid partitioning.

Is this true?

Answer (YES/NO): NO